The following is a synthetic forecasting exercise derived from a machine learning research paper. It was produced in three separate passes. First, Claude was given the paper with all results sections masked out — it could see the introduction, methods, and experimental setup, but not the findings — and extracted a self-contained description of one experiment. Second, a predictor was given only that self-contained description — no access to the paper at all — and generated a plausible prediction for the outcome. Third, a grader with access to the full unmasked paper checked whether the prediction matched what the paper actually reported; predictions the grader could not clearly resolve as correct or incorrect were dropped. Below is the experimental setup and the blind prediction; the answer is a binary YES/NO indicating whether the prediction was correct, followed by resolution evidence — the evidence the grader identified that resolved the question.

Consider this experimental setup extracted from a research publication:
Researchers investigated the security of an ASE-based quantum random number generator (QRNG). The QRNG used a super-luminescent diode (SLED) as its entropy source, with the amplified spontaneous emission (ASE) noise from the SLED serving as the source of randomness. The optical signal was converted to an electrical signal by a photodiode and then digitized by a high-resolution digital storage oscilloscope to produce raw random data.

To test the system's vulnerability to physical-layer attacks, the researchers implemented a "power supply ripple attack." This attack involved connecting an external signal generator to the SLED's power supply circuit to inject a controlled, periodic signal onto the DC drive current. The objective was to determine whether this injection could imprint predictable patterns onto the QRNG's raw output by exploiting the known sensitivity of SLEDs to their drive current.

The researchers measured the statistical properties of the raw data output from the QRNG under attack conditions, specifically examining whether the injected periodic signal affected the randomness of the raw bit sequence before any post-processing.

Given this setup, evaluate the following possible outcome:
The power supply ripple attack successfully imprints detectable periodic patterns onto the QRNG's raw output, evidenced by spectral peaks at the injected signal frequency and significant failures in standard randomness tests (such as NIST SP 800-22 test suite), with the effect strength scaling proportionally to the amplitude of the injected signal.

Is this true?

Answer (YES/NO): NO